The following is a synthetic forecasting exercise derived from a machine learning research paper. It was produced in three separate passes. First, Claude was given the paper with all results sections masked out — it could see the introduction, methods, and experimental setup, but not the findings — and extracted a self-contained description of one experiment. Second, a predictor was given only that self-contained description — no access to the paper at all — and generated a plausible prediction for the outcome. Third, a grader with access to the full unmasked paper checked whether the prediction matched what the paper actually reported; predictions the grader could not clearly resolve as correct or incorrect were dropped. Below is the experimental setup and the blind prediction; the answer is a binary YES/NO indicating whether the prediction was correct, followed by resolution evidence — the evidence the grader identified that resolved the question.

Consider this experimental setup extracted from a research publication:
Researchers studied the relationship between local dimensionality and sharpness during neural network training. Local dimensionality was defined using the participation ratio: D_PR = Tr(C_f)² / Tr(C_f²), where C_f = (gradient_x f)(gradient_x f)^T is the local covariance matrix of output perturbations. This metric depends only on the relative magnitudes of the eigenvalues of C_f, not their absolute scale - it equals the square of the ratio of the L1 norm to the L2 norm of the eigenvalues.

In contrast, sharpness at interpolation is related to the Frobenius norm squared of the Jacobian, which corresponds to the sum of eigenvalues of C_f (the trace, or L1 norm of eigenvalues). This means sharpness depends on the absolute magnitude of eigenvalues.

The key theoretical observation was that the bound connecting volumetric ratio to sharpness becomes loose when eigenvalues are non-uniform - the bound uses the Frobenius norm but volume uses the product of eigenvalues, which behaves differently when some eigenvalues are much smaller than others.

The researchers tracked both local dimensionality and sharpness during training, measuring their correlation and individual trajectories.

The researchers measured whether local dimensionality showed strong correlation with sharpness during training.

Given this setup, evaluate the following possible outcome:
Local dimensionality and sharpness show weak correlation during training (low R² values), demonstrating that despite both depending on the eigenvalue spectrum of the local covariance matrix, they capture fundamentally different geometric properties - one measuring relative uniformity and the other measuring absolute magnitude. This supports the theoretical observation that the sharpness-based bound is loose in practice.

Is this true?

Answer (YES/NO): YES